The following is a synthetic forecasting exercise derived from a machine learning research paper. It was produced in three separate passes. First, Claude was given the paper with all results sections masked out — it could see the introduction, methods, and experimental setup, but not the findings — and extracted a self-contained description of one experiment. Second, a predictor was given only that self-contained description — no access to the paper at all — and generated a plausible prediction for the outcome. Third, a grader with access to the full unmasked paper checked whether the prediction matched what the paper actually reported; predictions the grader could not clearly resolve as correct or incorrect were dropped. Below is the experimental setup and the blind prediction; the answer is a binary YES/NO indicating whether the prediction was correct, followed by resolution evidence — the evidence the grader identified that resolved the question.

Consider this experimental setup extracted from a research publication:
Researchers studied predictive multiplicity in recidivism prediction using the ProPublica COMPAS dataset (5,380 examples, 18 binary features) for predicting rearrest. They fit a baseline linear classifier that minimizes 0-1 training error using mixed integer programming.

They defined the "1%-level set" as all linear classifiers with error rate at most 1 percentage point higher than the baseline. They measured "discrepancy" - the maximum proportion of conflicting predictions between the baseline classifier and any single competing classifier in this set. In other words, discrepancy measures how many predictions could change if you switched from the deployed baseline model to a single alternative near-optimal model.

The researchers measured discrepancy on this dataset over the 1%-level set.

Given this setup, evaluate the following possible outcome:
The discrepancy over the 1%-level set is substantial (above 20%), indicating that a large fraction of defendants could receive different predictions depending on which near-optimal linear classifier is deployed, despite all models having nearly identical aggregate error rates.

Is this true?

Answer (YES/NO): NO